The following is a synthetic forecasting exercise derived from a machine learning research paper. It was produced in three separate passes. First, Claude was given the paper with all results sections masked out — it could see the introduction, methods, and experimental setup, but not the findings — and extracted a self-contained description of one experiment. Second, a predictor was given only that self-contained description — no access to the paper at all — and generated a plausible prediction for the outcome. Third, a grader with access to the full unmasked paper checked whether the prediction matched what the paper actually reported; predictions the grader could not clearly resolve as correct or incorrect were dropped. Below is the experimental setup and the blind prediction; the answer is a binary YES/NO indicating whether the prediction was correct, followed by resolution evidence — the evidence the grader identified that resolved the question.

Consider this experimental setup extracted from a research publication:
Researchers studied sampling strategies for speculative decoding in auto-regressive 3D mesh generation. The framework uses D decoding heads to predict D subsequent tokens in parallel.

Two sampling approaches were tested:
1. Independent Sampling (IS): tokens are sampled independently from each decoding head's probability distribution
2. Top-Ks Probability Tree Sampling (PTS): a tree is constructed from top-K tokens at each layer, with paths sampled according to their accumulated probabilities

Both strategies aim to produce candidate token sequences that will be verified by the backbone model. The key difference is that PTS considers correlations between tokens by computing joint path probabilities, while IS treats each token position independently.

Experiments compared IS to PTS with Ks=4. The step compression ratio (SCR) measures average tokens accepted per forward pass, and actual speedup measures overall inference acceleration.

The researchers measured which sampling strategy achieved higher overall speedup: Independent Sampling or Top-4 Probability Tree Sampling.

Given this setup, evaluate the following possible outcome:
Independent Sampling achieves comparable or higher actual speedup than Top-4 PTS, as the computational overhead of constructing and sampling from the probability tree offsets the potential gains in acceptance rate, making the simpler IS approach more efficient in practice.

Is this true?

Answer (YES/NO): YES